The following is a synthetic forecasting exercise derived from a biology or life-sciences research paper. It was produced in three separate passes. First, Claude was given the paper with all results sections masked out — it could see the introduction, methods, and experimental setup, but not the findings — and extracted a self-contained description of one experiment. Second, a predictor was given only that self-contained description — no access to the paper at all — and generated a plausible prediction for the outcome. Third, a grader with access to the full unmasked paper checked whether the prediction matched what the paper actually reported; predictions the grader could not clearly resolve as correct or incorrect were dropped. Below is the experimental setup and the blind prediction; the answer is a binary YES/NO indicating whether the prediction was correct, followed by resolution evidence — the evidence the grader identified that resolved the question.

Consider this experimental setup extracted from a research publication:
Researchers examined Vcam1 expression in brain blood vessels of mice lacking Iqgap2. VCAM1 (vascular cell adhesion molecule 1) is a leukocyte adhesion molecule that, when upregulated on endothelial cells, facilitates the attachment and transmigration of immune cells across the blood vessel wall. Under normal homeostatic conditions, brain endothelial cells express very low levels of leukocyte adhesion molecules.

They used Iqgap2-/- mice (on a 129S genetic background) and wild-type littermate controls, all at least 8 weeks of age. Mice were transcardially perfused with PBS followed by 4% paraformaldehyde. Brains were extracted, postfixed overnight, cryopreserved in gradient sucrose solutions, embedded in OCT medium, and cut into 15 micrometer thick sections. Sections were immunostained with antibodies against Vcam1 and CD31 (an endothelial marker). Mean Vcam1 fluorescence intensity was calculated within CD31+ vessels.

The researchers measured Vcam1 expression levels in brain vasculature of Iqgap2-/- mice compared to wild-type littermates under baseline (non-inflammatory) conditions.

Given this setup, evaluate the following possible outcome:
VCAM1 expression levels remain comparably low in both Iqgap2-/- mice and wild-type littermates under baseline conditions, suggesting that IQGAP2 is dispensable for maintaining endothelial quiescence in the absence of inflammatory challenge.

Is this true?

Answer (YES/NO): NO